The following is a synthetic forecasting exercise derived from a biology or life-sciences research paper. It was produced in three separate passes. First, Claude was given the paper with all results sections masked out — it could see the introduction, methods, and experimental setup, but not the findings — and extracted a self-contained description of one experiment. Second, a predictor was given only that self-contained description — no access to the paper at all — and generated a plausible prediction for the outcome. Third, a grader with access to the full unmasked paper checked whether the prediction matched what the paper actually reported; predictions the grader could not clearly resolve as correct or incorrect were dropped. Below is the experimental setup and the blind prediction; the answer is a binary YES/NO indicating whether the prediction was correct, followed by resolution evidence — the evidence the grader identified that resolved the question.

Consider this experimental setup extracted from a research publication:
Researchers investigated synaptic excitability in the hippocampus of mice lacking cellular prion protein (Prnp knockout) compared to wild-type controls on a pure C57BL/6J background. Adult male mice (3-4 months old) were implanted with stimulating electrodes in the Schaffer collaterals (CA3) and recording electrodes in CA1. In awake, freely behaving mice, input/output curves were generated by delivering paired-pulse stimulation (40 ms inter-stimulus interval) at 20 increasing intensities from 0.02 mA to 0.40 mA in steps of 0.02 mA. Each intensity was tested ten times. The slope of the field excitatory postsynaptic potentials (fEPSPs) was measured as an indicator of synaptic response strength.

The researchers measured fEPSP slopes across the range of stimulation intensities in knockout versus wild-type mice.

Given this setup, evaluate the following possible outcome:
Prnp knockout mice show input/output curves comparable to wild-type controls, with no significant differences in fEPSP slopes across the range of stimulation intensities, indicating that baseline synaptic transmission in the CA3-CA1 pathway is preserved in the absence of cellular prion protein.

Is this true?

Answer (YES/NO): NO